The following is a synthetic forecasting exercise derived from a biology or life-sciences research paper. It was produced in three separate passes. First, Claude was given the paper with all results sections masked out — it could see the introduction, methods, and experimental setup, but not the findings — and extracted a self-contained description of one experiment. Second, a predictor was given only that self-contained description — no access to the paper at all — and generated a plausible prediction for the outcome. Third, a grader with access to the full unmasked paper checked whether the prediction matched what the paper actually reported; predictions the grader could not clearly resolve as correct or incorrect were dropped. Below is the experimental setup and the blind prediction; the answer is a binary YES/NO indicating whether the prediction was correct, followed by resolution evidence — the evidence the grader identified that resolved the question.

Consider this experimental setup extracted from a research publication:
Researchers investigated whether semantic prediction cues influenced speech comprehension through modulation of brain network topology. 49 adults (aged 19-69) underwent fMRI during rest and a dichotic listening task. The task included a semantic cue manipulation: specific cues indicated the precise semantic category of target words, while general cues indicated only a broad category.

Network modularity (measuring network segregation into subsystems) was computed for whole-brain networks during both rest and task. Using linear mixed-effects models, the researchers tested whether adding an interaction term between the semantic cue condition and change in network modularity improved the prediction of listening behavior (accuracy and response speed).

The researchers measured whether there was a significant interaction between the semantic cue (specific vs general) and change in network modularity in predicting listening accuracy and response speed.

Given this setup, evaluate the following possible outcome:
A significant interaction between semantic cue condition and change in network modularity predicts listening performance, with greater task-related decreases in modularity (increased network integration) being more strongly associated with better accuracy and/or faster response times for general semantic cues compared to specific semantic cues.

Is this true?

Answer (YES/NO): NO